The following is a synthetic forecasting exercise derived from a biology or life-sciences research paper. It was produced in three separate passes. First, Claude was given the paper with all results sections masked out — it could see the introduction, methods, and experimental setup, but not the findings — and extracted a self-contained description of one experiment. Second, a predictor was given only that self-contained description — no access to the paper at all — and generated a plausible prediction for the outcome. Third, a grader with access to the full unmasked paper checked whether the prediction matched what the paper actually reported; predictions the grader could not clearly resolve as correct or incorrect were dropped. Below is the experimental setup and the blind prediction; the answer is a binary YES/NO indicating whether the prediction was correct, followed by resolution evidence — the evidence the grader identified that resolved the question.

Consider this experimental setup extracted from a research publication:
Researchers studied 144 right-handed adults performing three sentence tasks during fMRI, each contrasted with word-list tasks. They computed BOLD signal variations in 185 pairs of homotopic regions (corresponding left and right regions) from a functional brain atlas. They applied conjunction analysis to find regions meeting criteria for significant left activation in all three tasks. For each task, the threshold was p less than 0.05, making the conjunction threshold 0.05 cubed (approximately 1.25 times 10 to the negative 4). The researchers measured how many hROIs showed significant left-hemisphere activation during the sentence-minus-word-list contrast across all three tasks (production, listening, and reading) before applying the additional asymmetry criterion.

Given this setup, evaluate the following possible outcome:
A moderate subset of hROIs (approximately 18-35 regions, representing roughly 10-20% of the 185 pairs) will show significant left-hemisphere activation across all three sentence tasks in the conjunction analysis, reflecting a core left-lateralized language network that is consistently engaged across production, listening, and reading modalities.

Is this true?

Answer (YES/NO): NO